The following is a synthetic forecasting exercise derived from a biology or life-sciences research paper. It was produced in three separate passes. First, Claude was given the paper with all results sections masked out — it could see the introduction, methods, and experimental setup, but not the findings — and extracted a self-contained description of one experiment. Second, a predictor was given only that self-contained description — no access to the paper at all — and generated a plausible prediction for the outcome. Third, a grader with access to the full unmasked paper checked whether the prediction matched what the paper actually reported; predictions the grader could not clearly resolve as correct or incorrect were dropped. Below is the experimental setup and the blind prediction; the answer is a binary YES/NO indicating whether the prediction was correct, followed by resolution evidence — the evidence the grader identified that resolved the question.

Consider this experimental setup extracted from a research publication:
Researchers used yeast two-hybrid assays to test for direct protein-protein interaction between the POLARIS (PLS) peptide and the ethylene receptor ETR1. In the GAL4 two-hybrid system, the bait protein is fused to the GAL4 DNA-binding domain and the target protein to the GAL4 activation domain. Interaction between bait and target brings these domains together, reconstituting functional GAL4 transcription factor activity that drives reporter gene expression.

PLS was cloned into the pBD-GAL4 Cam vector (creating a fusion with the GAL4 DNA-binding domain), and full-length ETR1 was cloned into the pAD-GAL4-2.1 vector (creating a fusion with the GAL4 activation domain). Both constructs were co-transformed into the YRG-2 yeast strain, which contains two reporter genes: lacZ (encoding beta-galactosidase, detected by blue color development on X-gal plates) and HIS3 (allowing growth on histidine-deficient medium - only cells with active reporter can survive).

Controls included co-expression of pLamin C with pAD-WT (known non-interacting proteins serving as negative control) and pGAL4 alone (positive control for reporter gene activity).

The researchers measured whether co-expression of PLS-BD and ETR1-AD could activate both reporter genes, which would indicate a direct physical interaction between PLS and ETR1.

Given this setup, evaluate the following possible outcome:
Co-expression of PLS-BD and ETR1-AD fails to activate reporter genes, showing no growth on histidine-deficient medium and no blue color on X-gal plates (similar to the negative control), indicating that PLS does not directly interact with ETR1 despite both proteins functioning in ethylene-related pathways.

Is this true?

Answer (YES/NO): NO